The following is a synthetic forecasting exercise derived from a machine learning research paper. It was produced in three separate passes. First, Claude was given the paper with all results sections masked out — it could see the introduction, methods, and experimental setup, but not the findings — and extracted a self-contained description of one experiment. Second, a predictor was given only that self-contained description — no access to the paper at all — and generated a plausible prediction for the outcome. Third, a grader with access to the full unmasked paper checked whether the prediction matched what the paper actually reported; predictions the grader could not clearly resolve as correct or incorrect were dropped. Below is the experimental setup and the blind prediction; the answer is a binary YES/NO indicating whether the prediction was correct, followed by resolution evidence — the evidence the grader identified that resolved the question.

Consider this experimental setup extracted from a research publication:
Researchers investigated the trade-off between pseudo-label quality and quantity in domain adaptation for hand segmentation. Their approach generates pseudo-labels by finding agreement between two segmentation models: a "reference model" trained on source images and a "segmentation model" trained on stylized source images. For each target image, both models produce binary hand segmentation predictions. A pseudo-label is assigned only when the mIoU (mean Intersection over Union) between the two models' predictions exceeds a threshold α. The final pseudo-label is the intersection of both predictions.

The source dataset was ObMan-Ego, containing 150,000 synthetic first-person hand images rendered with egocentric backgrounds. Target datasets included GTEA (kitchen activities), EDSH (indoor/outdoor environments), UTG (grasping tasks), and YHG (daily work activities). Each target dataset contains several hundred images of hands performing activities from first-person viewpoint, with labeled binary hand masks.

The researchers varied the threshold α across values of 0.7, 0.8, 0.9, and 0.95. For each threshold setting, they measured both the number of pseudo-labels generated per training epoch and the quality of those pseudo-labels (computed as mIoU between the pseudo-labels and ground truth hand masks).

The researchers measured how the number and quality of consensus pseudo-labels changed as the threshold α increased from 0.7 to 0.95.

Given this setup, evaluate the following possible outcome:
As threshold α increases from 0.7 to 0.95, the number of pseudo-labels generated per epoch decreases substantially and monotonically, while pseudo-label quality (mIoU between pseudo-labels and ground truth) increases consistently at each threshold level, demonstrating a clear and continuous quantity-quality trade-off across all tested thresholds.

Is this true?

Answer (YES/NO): YES